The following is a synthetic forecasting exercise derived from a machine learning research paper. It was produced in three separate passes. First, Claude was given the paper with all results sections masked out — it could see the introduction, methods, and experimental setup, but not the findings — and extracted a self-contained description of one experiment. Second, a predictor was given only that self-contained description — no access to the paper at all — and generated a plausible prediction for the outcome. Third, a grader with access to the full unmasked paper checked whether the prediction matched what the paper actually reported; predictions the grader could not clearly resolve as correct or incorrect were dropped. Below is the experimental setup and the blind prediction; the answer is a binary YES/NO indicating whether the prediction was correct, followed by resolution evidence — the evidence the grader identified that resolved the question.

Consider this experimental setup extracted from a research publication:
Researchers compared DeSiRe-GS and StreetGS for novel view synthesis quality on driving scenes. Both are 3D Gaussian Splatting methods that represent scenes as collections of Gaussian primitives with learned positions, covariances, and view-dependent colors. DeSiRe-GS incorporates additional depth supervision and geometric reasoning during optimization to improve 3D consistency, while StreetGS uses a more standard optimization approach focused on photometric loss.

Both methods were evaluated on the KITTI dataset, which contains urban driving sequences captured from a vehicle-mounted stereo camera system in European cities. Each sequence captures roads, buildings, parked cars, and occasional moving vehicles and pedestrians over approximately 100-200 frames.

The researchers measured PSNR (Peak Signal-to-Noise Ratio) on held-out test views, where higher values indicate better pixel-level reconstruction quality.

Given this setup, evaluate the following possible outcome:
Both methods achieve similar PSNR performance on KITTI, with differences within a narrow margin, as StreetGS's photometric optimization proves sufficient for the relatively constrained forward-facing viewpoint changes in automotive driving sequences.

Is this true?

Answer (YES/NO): NO